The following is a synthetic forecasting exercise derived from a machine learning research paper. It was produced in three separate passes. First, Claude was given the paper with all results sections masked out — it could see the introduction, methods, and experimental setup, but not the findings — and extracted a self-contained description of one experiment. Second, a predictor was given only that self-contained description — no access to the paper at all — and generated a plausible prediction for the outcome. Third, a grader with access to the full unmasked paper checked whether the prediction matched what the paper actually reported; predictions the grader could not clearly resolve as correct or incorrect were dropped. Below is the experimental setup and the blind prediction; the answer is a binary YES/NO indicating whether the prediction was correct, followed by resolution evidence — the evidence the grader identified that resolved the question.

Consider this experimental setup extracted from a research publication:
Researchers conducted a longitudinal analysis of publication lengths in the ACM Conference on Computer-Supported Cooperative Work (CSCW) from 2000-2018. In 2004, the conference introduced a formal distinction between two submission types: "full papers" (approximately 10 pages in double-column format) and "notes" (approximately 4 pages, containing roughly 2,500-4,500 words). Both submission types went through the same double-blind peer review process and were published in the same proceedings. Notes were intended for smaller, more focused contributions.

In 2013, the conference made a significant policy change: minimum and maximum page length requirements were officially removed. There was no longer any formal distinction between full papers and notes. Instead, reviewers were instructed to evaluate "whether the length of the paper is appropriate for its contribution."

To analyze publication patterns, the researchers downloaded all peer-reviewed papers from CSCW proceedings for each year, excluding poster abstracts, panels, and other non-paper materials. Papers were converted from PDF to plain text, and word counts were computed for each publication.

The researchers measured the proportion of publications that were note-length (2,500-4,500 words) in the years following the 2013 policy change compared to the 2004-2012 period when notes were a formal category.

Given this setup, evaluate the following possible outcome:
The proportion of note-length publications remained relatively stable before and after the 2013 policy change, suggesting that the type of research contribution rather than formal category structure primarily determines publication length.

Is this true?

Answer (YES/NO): NO